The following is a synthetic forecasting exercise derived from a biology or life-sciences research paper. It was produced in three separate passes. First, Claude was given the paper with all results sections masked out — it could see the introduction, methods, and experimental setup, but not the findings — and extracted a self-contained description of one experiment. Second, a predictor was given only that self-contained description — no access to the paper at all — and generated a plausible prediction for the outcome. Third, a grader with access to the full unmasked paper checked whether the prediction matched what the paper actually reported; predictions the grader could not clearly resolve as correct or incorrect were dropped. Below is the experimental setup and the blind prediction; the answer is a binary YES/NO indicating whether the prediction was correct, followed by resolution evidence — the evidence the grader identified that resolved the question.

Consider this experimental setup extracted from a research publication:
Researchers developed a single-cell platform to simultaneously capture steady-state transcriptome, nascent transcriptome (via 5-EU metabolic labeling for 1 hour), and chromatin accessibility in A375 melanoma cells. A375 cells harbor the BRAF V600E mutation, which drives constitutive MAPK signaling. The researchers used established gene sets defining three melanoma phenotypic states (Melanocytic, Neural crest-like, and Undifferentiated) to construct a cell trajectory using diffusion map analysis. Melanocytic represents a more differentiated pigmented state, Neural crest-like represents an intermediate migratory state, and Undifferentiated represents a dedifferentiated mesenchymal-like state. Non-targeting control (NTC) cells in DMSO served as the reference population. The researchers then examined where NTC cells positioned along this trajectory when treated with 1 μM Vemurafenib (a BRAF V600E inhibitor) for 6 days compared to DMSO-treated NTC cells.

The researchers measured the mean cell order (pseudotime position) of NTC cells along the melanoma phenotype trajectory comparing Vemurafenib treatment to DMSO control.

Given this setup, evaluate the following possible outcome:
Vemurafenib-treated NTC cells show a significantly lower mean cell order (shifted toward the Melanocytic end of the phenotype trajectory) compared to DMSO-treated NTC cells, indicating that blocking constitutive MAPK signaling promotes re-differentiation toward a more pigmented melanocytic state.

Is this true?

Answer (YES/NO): YES